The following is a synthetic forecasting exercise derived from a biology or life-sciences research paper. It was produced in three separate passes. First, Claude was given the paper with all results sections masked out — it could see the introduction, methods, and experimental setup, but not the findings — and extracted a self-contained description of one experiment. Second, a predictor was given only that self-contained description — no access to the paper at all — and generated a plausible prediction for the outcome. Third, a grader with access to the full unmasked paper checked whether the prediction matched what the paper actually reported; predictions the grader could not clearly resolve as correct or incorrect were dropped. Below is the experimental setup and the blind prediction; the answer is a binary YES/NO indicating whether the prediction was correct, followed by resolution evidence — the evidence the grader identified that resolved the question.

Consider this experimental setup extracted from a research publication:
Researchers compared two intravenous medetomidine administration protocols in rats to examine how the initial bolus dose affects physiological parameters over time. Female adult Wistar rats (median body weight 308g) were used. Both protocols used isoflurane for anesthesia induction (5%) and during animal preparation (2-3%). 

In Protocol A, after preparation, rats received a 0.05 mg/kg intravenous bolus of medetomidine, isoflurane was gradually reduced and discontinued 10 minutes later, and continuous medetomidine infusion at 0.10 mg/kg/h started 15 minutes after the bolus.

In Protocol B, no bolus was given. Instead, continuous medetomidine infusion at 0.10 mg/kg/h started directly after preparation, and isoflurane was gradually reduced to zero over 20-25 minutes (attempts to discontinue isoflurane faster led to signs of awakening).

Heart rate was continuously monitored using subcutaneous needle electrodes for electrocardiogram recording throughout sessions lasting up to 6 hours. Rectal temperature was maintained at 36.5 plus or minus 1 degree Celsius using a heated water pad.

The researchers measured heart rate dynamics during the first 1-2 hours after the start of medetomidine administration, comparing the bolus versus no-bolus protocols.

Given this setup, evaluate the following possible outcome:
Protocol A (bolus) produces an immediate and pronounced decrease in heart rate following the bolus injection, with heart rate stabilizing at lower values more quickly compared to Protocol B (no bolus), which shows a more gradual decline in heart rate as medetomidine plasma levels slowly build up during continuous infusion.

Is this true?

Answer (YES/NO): NO